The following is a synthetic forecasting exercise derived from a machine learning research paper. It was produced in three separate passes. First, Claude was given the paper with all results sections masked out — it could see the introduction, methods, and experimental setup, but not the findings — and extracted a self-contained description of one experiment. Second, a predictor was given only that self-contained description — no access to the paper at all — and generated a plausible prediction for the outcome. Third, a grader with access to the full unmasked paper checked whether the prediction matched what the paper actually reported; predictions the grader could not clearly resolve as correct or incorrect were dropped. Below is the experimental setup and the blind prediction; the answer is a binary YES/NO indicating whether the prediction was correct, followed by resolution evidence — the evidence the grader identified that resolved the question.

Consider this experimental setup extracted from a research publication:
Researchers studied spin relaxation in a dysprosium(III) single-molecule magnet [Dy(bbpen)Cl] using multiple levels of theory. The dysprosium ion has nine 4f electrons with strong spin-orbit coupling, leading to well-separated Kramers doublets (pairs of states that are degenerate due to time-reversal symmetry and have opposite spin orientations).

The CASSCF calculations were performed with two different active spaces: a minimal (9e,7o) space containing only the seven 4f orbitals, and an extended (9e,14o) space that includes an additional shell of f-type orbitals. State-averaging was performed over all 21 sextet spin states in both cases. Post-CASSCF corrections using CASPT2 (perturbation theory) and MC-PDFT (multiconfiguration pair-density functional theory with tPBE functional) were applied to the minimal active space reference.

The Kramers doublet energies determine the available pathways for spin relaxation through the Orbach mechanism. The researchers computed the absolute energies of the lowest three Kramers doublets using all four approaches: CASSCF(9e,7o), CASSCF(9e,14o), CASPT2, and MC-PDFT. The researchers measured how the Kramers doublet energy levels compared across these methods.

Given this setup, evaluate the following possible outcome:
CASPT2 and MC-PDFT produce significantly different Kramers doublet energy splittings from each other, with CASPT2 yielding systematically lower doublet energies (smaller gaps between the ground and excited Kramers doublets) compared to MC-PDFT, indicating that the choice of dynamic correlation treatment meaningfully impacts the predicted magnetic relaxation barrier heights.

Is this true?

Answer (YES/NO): NO